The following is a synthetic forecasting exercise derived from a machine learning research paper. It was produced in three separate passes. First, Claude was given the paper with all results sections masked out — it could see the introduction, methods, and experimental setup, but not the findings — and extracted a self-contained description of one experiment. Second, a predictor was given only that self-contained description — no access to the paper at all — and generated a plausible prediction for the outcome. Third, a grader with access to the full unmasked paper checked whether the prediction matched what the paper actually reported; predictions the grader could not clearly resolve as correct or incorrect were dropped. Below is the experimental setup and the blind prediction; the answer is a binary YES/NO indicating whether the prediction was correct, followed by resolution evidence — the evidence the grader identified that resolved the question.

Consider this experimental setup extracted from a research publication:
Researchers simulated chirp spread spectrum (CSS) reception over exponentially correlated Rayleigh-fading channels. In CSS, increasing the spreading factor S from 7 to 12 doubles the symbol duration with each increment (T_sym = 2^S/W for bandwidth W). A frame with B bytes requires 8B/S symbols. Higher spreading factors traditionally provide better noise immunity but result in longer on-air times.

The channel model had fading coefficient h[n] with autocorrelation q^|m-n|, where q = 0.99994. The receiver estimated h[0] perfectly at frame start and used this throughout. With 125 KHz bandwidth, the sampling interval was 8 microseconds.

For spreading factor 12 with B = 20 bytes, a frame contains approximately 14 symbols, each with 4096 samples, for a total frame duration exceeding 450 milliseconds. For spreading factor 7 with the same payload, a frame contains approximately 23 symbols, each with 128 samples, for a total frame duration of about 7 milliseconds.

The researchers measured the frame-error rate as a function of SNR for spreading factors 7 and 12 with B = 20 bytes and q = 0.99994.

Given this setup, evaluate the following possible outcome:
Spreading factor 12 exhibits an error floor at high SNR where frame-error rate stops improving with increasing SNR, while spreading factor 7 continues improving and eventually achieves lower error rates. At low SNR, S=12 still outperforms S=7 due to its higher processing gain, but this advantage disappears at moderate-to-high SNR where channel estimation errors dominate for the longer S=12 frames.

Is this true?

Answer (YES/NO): NO